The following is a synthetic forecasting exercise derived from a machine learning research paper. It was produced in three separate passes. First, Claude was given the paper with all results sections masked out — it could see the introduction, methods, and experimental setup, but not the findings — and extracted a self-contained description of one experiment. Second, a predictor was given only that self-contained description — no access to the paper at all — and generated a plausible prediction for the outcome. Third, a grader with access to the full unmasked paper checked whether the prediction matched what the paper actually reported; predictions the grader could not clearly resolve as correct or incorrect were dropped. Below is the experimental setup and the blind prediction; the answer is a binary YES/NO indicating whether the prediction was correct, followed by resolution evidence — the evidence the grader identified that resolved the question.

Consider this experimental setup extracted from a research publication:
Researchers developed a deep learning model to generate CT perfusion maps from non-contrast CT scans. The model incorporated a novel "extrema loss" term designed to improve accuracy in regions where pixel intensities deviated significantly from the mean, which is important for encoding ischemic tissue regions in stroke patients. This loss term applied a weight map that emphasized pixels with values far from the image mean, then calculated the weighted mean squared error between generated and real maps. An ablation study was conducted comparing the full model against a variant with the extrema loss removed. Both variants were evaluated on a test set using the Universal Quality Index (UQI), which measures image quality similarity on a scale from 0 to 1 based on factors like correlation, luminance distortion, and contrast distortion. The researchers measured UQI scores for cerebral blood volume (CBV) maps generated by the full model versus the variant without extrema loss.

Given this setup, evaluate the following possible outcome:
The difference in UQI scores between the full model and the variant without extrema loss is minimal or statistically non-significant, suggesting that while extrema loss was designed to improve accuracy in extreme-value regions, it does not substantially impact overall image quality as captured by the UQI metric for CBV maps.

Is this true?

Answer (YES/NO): NO